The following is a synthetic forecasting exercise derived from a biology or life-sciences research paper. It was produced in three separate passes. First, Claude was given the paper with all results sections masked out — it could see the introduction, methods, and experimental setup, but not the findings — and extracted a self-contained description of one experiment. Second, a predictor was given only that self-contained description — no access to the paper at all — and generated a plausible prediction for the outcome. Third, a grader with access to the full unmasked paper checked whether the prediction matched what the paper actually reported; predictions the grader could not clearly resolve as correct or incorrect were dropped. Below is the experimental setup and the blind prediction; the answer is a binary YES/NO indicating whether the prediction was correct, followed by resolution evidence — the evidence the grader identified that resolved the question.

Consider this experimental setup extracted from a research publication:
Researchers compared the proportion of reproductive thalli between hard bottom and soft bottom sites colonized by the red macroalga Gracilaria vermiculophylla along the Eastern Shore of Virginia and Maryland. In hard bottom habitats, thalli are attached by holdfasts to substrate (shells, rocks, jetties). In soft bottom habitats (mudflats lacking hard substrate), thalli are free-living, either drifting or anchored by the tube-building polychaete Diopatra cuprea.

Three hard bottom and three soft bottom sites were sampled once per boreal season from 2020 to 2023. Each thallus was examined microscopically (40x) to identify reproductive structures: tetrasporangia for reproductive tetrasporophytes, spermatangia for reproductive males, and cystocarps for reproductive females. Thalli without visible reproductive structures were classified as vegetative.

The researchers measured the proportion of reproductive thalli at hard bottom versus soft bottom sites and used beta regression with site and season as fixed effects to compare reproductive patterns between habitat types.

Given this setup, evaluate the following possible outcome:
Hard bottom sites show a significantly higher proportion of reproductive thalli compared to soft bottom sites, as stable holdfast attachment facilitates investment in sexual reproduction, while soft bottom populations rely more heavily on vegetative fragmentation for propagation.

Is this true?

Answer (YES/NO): YES